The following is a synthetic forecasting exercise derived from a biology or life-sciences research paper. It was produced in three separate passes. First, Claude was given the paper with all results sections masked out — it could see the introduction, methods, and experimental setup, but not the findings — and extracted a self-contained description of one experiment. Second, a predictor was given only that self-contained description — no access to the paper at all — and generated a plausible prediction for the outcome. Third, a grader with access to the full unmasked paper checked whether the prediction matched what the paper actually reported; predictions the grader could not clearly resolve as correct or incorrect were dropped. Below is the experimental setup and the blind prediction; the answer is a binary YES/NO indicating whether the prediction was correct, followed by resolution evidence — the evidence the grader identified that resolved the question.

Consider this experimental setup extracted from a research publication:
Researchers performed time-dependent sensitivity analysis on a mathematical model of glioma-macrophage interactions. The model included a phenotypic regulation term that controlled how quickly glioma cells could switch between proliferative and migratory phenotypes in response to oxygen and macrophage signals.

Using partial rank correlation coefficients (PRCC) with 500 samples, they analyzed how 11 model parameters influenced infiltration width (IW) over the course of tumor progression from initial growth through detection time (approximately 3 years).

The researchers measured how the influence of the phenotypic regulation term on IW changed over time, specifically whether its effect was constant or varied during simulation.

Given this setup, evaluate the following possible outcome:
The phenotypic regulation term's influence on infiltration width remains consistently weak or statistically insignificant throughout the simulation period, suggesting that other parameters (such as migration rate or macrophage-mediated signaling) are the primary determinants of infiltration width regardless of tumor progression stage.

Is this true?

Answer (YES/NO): NO